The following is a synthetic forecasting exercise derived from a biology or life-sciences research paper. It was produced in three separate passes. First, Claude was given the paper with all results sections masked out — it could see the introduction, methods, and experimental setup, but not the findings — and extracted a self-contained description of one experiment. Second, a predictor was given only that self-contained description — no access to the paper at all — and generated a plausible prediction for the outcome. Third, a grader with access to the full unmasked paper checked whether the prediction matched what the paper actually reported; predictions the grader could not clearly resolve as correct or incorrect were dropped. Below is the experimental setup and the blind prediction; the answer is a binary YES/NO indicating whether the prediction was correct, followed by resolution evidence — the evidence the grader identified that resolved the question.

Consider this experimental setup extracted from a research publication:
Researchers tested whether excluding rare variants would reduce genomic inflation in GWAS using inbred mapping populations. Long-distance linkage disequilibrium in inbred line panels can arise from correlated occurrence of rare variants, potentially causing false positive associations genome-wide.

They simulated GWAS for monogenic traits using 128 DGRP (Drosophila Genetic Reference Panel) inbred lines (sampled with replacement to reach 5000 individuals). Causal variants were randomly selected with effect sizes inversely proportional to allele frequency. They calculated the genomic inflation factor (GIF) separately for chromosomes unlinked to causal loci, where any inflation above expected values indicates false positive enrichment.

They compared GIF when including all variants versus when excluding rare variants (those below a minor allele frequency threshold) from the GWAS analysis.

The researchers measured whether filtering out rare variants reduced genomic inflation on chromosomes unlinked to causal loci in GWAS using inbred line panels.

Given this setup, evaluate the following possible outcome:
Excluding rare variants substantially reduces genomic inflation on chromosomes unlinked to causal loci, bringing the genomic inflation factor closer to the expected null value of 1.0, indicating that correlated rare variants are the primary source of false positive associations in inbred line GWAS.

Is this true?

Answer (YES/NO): NO